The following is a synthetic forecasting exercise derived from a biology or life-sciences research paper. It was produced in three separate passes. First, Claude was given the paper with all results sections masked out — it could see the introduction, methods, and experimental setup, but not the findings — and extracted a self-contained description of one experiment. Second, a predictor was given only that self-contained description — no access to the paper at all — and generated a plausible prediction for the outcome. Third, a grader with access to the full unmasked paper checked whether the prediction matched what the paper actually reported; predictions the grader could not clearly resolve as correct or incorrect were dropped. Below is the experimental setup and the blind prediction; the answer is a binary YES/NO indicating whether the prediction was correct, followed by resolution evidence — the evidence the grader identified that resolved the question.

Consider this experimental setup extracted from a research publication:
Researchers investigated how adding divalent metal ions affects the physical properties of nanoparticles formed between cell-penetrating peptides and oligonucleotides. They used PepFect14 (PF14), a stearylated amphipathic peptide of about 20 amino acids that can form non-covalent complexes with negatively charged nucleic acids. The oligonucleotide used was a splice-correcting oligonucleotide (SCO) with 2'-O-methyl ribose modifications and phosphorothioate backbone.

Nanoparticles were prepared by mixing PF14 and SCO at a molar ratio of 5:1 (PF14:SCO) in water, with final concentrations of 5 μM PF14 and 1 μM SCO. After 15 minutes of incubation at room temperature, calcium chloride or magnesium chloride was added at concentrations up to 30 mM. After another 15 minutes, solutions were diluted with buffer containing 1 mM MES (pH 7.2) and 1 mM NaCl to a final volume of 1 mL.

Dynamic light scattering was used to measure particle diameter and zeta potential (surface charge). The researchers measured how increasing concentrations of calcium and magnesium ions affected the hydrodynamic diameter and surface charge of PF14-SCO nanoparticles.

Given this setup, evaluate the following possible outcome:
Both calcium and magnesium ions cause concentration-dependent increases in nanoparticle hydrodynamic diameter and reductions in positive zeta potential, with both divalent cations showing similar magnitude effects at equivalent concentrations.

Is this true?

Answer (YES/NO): NO